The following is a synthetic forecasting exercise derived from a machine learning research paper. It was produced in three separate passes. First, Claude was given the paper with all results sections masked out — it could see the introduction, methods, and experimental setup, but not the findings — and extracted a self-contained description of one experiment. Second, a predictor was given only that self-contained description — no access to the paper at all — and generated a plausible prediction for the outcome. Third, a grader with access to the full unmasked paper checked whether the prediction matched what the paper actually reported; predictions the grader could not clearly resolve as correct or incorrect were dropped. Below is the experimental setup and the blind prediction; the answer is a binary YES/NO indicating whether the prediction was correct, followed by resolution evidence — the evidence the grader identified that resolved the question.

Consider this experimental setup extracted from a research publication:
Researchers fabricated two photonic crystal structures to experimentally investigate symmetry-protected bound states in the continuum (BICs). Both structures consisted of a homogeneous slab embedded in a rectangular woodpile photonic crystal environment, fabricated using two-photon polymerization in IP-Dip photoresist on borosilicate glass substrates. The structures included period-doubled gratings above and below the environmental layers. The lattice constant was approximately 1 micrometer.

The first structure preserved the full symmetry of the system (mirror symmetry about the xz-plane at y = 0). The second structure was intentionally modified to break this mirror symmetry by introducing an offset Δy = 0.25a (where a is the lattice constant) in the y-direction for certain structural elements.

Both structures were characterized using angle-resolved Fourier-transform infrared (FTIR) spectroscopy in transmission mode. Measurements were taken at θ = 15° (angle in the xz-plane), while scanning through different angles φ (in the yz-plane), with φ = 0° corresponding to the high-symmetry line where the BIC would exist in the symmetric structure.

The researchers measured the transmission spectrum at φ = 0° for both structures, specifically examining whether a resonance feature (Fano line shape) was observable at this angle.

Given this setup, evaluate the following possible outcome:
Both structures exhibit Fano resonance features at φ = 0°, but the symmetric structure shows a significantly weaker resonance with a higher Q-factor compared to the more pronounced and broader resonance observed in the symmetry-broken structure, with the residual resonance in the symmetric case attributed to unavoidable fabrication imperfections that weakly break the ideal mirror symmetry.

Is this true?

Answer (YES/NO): NO